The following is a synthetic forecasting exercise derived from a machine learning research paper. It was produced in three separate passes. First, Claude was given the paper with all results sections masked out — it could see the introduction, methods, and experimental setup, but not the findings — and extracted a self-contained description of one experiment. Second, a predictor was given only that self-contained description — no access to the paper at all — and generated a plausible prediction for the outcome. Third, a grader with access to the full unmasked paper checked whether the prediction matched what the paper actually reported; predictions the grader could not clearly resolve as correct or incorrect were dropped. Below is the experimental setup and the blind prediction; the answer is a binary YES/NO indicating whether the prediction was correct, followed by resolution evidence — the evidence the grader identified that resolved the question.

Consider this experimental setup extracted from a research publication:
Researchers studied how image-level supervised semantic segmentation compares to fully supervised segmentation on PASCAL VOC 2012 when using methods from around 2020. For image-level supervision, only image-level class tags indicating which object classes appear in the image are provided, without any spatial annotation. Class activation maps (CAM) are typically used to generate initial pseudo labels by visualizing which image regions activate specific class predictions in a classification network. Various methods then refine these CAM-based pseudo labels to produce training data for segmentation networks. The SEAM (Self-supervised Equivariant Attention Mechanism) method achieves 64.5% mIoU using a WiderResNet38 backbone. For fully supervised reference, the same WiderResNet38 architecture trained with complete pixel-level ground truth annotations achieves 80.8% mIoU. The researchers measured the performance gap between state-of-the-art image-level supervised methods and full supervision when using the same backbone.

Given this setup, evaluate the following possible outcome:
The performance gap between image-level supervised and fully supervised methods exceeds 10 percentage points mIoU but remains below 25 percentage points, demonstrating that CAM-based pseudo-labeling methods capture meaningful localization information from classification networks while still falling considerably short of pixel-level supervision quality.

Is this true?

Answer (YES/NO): YES